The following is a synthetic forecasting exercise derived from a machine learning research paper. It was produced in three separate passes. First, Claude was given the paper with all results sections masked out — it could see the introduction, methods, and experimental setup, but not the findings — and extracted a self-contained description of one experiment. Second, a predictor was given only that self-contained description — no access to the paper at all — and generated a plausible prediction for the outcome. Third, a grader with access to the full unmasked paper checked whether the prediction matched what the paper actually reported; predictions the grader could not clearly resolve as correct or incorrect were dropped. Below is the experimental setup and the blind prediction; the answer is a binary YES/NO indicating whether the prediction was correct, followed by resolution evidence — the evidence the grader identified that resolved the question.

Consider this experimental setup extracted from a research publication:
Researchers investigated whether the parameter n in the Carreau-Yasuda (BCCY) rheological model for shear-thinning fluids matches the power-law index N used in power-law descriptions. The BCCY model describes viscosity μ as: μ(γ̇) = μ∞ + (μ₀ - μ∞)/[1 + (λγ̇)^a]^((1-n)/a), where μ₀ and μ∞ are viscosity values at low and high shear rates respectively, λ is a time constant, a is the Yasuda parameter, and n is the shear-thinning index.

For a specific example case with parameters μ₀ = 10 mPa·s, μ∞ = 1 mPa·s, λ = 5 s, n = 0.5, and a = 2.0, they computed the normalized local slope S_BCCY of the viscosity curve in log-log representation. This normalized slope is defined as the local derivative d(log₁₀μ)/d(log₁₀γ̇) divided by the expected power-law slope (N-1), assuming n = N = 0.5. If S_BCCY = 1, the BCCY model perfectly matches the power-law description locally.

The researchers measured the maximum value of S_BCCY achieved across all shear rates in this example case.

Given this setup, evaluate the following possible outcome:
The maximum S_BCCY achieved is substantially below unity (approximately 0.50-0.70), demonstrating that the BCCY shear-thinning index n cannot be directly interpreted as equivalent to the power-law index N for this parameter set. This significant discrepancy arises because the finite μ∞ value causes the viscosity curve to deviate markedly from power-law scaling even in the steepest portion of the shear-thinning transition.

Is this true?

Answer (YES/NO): NO